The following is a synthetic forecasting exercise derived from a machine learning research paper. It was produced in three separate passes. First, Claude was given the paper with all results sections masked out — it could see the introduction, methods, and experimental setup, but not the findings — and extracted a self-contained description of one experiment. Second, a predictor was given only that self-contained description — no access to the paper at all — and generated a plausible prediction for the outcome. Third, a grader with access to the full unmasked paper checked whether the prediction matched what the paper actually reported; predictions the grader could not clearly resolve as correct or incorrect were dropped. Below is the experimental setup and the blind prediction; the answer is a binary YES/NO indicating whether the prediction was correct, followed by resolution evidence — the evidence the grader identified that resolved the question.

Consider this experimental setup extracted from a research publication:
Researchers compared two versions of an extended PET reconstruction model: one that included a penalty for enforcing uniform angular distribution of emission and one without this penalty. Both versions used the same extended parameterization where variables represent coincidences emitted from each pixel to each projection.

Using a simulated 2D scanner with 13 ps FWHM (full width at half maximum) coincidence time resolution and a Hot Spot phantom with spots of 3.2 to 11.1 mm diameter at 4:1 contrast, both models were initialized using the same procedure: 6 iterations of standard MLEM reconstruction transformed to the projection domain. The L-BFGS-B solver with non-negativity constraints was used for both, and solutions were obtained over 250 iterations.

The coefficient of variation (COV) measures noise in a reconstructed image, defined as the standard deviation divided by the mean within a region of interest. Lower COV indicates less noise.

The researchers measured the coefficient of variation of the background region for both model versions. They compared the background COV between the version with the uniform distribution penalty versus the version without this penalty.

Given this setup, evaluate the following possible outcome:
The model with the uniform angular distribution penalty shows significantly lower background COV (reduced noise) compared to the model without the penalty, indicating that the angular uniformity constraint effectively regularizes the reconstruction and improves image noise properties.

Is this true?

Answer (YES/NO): NO